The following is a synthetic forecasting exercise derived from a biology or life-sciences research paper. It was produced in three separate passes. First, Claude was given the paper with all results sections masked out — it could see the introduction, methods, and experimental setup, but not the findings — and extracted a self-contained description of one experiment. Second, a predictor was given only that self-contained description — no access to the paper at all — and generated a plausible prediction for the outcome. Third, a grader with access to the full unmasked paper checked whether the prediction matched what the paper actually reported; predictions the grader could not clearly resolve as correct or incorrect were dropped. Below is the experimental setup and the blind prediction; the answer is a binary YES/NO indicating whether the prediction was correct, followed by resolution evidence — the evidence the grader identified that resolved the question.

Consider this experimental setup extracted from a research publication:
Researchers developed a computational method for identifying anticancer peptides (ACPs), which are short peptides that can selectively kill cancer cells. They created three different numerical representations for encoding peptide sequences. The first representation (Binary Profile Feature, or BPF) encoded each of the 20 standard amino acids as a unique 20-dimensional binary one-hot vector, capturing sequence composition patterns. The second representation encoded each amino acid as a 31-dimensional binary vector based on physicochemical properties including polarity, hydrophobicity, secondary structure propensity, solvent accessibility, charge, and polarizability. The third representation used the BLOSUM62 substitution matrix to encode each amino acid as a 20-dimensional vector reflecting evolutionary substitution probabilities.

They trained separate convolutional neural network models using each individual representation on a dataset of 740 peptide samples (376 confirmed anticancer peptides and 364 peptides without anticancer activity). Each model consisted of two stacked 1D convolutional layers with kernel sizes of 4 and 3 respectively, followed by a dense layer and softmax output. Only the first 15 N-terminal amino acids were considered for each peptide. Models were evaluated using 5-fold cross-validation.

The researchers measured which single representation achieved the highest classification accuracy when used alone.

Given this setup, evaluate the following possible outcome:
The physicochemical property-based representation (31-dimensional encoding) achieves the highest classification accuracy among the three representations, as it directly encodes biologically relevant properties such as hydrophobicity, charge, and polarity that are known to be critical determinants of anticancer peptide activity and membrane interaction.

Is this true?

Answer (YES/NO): NO